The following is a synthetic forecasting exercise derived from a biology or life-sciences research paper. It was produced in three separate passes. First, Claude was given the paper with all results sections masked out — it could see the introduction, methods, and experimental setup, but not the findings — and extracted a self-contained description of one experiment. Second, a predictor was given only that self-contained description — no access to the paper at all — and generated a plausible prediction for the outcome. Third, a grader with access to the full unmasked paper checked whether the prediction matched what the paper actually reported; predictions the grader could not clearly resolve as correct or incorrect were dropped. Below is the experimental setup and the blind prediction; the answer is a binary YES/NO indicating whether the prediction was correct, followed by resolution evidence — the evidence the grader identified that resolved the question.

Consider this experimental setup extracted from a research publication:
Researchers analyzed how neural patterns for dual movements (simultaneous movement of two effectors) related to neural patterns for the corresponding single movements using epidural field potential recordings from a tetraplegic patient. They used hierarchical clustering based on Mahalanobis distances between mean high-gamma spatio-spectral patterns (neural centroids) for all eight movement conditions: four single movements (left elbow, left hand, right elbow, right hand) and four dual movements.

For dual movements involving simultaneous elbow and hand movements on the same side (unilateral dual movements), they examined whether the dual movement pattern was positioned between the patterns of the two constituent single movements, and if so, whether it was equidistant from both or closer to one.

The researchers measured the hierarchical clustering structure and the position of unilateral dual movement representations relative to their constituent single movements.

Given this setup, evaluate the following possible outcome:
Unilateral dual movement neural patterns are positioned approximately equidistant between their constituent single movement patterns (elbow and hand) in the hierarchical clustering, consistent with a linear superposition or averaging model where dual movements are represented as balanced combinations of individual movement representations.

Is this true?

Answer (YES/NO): NO